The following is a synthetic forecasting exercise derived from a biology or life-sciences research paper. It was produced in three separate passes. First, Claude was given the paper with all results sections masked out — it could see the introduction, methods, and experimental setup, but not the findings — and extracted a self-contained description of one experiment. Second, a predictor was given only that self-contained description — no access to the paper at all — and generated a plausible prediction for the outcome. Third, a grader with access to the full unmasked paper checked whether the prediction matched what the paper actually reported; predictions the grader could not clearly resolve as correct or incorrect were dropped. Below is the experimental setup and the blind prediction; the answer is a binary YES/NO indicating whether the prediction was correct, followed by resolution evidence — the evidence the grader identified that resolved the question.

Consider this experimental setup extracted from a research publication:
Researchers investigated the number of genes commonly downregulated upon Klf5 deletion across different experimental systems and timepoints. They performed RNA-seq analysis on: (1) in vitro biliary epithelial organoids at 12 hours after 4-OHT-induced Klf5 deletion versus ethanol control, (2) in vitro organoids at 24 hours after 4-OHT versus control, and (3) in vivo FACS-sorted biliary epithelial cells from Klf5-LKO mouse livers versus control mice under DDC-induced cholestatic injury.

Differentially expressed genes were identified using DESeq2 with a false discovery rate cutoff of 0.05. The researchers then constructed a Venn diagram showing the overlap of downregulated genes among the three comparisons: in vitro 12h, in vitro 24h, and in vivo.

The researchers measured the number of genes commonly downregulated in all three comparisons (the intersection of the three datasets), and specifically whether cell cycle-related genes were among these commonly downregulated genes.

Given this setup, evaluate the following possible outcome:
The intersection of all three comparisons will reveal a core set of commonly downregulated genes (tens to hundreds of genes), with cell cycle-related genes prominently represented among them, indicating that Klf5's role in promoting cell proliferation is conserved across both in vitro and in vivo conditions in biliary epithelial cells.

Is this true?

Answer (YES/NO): NO